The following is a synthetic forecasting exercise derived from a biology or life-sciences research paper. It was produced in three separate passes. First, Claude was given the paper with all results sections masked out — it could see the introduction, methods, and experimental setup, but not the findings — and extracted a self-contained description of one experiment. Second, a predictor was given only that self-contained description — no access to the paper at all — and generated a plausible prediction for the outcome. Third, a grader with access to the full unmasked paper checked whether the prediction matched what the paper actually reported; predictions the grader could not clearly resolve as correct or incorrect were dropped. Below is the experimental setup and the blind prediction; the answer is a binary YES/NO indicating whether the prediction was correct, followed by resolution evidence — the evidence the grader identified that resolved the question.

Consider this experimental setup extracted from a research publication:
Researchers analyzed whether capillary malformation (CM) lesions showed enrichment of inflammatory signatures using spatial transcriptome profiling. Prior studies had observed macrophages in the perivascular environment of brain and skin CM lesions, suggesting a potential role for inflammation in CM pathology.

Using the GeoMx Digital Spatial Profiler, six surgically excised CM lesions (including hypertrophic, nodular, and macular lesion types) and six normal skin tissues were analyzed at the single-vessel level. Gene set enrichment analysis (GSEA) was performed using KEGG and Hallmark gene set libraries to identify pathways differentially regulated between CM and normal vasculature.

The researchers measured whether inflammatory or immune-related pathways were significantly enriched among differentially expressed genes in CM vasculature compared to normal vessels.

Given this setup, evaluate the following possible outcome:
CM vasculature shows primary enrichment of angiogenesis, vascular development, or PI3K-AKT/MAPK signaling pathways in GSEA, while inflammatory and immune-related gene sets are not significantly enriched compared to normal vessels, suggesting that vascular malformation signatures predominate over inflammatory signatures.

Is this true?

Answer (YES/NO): NO